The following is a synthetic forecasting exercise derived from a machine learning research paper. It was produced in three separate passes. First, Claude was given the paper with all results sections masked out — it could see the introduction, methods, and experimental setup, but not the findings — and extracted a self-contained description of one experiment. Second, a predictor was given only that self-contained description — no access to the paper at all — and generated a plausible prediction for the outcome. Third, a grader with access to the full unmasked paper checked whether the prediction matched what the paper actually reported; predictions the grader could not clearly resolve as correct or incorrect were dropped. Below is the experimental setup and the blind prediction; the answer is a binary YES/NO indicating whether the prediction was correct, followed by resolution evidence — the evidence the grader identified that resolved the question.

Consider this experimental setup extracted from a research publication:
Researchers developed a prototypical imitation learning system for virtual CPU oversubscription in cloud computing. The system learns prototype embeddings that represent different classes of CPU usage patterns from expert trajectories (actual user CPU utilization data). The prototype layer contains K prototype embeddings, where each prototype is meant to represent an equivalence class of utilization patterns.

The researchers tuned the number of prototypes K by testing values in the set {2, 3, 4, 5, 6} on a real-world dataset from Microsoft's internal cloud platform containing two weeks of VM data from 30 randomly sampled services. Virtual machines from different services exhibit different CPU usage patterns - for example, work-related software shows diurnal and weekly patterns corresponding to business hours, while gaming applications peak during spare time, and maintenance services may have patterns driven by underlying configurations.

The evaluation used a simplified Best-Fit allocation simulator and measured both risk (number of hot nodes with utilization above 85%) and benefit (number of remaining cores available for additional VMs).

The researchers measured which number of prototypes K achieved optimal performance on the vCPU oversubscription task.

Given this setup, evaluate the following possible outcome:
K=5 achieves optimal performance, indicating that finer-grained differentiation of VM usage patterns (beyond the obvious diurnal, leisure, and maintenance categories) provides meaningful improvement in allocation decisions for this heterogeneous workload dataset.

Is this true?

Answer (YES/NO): NO